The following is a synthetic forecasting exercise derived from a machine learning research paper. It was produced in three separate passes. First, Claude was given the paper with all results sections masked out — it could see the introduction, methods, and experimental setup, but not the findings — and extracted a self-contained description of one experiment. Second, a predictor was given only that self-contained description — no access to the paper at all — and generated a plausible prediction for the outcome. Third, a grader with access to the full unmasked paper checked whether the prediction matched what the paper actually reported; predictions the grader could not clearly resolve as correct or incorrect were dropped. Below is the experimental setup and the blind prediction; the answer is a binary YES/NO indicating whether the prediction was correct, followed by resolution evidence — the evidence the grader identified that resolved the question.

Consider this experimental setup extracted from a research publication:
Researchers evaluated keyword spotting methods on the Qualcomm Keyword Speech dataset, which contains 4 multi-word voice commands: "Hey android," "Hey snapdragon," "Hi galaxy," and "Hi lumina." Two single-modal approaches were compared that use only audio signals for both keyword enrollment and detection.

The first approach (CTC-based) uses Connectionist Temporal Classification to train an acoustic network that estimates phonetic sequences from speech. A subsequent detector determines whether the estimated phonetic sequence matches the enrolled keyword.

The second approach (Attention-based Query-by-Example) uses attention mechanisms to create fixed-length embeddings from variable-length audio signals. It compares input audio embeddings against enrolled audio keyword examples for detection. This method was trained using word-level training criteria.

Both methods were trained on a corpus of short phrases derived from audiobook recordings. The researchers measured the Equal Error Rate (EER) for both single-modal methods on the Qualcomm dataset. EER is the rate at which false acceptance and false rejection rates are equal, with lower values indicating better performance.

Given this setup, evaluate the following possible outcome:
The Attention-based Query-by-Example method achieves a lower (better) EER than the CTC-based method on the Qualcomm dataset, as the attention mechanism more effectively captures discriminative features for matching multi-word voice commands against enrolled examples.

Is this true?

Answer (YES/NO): NO